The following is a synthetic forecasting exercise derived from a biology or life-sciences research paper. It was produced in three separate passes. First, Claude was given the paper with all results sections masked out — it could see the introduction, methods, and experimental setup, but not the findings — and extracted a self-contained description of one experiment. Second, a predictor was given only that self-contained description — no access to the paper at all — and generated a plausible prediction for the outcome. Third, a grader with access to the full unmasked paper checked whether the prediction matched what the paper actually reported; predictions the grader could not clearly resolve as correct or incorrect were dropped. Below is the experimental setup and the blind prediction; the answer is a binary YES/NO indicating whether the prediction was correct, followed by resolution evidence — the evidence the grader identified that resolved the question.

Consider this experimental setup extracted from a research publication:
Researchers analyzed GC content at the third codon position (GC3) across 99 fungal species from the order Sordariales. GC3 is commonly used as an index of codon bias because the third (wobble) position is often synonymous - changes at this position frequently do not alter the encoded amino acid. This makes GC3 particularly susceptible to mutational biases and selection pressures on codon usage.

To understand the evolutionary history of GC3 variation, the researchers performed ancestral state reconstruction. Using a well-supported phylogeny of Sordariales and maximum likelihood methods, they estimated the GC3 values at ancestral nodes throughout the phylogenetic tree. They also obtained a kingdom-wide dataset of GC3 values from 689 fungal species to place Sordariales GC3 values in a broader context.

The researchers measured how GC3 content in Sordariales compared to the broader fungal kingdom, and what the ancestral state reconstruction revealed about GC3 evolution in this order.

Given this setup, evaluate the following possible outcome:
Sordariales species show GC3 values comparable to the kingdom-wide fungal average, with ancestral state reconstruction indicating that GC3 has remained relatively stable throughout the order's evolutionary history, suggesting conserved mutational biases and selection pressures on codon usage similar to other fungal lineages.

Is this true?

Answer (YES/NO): NO